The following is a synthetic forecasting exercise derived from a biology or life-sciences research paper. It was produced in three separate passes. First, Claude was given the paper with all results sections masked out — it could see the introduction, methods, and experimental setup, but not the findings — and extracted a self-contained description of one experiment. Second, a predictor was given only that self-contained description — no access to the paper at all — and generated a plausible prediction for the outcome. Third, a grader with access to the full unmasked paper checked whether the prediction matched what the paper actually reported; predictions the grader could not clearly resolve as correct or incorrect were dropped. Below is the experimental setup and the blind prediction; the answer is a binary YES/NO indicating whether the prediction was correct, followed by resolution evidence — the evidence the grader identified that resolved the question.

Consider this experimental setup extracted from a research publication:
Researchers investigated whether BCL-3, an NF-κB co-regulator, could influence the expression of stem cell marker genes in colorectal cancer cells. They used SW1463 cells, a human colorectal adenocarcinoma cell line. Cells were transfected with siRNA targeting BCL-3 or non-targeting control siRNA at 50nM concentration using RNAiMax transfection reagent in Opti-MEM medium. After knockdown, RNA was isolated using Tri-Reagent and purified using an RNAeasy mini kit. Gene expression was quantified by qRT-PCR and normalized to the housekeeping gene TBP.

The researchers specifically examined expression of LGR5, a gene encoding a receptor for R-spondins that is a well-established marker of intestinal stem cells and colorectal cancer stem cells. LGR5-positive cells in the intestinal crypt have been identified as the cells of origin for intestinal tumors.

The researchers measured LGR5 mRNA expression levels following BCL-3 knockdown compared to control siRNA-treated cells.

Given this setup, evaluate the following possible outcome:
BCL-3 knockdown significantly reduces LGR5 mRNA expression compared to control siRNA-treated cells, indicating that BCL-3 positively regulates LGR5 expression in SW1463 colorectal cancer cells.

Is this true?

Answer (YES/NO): YES